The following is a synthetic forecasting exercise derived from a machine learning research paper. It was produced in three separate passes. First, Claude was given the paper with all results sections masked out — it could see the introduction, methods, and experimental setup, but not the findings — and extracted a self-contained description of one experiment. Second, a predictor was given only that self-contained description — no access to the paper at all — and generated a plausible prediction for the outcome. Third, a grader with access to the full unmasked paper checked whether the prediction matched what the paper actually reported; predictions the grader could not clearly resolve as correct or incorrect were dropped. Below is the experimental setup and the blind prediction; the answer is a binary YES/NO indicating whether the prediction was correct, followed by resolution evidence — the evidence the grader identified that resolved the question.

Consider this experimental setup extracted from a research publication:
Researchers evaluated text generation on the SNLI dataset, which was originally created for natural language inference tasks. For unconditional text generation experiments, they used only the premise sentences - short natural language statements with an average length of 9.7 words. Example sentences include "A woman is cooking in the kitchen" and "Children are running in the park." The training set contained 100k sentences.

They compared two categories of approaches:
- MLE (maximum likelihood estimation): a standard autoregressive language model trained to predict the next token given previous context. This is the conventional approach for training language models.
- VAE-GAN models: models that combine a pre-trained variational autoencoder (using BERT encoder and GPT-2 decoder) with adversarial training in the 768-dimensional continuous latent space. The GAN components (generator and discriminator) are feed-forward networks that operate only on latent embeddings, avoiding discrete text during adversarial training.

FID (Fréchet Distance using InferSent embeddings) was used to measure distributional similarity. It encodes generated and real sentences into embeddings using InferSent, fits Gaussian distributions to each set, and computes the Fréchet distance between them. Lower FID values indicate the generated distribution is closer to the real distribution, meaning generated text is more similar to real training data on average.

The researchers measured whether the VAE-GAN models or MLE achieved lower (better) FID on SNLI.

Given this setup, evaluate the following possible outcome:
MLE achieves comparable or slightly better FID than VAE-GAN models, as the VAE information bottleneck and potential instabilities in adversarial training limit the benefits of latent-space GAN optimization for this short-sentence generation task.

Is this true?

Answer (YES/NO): NO